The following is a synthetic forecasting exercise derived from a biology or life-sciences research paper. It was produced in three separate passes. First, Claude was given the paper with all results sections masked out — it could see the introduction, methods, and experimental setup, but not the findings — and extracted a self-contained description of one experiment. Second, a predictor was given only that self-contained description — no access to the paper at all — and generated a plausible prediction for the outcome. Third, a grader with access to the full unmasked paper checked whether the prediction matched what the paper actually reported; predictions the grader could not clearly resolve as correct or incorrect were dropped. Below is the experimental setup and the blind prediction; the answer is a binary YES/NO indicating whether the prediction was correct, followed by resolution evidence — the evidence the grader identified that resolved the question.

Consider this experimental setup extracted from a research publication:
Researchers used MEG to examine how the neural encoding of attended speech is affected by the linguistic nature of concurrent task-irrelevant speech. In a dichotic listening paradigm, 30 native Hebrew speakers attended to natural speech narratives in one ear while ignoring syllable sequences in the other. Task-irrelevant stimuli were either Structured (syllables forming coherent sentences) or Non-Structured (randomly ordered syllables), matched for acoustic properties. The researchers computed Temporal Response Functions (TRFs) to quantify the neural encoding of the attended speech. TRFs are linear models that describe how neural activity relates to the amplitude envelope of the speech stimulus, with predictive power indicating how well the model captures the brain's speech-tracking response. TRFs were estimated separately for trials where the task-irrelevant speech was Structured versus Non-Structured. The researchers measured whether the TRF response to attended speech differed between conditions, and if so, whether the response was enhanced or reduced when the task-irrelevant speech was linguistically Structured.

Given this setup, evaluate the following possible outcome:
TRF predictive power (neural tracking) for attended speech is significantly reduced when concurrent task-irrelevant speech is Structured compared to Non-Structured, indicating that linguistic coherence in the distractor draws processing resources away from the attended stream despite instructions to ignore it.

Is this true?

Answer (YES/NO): NO